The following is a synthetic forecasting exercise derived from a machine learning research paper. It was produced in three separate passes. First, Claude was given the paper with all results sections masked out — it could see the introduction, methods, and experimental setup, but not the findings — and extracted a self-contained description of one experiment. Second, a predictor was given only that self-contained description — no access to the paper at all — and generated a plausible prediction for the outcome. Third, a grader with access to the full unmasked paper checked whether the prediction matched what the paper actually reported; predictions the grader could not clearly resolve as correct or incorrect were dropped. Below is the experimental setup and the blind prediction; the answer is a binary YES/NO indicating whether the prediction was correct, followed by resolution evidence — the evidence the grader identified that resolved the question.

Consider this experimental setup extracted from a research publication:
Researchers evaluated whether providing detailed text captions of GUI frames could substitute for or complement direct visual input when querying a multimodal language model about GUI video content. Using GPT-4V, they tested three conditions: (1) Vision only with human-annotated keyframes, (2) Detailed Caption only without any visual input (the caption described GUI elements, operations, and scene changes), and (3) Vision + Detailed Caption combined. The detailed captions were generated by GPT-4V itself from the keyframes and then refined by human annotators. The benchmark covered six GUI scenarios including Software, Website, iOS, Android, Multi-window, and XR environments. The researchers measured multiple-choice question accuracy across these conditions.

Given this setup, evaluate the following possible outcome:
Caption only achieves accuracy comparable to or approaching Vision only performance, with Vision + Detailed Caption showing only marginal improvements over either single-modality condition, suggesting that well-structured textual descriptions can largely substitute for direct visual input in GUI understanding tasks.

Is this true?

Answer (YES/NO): YES